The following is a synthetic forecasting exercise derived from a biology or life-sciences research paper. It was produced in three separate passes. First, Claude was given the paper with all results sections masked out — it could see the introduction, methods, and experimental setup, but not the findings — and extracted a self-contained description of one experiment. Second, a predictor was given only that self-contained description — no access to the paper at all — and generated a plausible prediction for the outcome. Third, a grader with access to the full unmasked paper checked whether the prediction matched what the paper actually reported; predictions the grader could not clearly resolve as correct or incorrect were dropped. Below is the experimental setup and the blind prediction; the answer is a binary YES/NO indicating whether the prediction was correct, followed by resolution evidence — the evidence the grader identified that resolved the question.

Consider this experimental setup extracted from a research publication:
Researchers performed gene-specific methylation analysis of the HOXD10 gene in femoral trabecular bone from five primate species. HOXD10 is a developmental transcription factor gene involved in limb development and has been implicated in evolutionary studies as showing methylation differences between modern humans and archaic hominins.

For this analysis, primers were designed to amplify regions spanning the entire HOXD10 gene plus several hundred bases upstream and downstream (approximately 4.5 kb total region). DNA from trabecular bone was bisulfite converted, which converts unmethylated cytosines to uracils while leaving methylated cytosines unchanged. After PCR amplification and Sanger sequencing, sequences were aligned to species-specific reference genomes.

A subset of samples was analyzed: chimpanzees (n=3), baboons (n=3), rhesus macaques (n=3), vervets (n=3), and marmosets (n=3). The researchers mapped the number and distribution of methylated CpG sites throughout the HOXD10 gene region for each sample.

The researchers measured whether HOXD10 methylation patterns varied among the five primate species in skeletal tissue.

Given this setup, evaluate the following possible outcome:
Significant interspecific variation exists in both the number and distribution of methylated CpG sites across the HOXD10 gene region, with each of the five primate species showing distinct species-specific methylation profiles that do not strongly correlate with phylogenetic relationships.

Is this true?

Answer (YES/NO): NO